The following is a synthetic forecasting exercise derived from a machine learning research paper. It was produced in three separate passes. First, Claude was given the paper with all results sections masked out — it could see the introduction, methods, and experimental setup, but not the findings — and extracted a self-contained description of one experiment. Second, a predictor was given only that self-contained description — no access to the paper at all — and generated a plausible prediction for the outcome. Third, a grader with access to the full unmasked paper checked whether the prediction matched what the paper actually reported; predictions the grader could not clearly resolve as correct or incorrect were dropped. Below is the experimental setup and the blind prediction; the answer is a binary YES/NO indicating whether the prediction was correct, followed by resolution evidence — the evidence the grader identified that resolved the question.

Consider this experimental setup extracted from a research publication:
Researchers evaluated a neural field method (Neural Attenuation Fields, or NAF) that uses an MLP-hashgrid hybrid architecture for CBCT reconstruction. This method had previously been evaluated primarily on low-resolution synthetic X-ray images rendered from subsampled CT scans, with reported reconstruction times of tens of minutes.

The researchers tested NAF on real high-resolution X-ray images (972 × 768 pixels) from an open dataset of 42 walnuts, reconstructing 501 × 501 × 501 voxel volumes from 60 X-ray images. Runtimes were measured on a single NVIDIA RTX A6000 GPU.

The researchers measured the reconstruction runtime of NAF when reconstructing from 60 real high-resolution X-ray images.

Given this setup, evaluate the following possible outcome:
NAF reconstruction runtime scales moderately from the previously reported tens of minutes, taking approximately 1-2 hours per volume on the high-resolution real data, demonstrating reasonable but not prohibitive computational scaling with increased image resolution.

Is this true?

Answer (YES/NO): NO